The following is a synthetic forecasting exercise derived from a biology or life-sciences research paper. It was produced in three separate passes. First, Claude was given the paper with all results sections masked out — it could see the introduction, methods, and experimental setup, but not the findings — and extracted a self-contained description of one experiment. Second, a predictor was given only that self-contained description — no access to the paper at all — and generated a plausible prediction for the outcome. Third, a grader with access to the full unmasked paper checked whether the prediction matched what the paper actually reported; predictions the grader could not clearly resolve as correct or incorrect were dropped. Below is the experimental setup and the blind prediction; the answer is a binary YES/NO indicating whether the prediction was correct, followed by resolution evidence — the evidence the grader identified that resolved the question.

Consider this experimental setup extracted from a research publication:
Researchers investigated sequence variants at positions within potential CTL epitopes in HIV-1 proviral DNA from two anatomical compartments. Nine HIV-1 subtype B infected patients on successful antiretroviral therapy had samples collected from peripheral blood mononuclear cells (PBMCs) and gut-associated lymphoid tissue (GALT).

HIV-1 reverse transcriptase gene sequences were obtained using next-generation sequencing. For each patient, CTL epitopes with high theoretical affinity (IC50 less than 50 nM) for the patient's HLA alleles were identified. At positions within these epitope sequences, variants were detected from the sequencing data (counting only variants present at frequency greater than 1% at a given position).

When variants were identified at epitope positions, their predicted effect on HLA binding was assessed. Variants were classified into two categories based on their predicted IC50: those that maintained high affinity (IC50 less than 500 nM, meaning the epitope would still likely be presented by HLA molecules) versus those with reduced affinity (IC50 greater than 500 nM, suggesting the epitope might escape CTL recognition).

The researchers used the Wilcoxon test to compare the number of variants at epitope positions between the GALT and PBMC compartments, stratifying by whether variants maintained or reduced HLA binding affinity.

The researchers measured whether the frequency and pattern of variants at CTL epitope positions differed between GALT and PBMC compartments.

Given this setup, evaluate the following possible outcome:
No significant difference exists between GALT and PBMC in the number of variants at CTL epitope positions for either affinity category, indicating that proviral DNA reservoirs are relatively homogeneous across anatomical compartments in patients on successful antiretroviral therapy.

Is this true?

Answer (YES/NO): YES